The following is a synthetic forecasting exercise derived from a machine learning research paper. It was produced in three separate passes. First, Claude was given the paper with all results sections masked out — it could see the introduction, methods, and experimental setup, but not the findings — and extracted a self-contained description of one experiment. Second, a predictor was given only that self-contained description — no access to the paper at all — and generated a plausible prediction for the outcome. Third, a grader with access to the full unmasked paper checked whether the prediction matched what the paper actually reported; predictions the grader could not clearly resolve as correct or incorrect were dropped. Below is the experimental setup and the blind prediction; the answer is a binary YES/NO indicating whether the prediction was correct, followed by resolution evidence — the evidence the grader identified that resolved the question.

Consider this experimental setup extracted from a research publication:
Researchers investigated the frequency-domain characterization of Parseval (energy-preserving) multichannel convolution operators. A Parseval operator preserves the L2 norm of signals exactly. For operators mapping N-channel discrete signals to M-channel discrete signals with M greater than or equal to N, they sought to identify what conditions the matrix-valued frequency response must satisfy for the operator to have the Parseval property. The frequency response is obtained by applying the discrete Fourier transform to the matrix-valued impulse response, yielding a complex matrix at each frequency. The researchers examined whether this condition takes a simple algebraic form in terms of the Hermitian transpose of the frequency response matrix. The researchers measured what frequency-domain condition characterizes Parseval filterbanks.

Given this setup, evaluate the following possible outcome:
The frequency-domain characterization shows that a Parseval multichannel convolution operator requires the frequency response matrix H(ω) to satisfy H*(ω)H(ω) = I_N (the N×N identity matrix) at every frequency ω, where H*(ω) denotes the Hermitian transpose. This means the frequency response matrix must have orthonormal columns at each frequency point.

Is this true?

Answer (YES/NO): YES